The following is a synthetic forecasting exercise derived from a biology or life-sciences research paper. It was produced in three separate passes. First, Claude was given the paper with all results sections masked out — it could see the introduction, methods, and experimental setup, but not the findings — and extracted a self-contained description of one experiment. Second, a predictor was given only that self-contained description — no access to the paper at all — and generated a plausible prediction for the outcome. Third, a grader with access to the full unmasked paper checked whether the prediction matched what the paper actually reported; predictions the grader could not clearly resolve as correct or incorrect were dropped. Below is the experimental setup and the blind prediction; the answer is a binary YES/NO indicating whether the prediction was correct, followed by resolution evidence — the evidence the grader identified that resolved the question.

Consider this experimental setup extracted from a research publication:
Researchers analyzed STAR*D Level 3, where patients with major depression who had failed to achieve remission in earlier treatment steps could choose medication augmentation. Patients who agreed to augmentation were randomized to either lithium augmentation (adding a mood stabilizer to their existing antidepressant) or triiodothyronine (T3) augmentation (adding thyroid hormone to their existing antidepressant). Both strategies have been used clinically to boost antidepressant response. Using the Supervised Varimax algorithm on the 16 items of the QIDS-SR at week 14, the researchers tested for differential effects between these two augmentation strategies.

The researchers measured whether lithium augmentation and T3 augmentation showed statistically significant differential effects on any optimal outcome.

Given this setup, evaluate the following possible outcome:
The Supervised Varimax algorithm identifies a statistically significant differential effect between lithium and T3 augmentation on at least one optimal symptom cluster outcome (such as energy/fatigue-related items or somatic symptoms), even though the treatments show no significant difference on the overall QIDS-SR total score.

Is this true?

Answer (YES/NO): NO